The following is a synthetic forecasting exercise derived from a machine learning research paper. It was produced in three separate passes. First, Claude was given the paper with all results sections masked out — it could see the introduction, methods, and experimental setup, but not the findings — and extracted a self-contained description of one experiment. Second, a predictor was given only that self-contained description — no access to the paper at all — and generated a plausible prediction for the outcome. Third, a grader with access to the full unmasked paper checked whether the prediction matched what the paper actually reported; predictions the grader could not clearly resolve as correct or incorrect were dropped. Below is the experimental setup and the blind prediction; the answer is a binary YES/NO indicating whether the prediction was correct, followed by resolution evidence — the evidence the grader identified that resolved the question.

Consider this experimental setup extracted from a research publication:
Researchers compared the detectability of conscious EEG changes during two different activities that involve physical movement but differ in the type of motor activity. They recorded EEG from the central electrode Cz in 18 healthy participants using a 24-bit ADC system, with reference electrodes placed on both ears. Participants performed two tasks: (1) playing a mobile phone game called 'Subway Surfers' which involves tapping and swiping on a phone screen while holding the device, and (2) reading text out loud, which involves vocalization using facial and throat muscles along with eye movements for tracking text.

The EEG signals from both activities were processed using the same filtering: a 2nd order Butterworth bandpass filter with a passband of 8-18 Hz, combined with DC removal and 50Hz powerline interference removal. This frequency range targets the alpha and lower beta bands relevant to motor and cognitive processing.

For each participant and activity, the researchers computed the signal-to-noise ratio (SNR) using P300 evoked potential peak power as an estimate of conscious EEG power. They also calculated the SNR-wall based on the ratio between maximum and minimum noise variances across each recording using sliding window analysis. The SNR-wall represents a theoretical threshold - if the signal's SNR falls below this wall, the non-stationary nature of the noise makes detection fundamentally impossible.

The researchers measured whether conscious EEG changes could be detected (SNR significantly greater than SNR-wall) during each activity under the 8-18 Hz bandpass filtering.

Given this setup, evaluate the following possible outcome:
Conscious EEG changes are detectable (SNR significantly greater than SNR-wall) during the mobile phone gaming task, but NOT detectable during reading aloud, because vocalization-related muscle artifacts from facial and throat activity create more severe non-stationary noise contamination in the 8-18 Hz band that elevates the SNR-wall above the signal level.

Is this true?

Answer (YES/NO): YES